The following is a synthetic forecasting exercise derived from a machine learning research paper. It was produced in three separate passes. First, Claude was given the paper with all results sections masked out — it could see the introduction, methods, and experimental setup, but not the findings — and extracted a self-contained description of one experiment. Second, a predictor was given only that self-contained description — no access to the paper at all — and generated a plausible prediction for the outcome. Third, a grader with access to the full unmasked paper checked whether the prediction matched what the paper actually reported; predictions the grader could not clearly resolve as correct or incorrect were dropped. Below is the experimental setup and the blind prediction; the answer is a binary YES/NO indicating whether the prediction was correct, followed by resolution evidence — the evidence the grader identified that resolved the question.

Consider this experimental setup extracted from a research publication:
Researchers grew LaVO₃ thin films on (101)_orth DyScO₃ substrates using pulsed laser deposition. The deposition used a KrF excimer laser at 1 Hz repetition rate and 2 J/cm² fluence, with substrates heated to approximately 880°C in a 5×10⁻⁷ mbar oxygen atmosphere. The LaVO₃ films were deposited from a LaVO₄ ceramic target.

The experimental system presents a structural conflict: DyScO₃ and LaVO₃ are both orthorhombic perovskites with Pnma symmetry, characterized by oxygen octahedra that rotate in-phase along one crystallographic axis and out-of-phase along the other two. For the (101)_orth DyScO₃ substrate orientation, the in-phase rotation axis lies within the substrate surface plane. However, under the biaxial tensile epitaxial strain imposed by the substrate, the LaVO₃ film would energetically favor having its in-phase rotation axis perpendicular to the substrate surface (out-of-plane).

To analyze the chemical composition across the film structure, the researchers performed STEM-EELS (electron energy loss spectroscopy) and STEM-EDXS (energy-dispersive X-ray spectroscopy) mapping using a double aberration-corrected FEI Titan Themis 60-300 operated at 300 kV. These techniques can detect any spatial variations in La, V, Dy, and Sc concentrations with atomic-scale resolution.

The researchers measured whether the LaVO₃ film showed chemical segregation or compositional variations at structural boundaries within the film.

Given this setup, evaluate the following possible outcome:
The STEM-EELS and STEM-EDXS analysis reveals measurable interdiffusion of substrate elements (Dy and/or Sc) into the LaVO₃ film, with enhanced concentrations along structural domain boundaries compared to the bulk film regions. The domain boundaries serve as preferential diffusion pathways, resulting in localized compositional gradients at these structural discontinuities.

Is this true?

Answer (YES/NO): NO